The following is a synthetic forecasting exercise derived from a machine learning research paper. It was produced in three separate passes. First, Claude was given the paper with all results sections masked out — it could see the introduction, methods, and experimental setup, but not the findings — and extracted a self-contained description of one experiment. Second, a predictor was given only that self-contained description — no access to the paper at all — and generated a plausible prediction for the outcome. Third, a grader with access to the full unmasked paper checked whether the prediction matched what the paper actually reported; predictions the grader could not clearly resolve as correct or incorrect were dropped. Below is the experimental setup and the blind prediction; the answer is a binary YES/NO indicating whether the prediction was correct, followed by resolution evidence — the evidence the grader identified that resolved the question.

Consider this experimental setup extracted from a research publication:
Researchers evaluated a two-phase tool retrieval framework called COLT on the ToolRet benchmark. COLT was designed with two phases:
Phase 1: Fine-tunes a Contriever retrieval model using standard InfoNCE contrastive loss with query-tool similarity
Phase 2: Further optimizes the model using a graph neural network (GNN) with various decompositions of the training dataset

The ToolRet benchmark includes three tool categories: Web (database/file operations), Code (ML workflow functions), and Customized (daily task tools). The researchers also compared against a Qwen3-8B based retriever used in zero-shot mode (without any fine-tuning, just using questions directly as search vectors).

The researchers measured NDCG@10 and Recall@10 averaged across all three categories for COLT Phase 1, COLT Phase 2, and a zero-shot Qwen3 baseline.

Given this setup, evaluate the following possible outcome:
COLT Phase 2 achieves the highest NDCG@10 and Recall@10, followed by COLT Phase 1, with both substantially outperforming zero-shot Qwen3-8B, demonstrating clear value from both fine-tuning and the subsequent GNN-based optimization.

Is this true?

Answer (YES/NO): NO